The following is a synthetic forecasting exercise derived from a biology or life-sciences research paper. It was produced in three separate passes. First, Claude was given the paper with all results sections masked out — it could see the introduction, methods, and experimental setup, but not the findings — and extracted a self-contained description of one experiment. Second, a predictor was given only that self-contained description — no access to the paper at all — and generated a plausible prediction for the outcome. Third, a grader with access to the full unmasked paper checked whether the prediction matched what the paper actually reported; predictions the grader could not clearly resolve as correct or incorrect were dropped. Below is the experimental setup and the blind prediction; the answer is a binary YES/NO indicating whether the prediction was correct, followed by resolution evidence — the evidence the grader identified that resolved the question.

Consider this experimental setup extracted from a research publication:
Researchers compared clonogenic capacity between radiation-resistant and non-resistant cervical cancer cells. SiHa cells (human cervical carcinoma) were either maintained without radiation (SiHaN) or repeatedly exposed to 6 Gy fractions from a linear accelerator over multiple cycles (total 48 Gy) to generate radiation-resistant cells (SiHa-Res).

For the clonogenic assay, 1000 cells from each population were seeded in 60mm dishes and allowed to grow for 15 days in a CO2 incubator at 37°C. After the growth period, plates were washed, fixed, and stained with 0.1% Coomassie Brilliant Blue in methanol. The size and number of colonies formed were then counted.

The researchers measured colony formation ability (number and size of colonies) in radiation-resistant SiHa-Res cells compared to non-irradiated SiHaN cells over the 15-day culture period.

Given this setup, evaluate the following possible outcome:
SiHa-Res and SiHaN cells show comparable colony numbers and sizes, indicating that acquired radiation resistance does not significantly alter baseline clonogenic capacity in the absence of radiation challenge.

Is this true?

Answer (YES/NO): NO